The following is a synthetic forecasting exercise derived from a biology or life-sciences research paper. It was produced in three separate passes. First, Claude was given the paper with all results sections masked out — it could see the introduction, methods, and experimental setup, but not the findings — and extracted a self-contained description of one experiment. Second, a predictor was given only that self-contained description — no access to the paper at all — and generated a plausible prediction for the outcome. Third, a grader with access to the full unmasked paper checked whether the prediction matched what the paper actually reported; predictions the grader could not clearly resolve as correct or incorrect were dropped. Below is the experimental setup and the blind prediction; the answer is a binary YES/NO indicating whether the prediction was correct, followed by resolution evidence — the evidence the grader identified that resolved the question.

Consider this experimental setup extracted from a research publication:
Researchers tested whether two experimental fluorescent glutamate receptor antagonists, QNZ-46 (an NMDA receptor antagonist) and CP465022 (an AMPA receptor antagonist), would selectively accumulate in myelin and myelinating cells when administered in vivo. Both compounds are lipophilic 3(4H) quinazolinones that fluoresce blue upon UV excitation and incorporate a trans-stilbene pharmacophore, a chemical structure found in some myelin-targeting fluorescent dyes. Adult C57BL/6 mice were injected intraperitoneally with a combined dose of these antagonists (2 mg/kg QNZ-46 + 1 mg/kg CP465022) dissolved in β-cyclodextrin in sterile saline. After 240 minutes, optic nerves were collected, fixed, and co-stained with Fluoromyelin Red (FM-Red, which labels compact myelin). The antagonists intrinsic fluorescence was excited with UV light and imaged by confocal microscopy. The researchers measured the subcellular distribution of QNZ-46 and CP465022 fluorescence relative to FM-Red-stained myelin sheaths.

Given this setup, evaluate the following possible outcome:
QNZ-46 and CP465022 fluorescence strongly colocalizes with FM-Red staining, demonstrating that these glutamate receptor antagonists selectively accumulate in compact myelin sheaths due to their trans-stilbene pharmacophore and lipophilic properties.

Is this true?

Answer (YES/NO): YES